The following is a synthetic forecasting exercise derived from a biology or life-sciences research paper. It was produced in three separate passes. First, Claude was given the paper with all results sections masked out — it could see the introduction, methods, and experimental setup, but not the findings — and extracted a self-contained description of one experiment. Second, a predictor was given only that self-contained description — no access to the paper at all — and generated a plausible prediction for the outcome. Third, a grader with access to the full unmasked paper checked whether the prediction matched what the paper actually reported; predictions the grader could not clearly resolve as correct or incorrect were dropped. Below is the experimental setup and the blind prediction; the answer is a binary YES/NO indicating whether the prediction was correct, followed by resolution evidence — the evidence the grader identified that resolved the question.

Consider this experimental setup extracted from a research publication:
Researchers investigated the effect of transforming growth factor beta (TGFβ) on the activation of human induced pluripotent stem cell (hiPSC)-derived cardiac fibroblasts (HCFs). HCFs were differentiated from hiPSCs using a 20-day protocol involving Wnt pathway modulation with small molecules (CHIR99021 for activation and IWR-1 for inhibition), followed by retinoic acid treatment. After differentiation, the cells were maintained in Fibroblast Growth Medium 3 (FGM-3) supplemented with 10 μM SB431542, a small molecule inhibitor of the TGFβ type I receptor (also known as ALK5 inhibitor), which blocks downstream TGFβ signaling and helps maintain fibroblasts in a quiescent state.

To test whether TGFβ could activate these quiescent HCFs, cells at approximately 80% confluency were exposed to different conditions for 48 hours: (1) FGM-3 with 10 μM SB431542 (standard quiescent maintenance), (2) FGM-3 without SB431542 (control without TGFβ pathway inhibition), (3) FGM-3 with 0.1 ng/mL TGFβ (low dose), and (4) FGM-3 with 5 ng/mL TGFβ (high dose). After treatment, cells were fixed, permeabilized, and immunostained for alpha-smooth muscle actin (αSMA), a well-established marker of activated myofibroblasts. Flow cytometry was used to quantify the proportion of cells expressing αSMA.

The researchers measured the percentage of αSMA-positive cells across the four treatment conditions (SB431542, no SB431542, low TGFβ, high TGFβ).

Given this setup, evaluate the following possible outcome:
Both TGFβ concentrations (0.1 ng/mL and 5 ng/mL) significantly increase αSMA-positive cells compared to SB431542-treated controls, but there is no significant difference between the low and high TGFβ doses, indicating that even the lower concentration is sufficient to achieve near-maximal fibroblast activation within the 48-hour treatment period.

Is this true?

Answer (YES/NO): NO